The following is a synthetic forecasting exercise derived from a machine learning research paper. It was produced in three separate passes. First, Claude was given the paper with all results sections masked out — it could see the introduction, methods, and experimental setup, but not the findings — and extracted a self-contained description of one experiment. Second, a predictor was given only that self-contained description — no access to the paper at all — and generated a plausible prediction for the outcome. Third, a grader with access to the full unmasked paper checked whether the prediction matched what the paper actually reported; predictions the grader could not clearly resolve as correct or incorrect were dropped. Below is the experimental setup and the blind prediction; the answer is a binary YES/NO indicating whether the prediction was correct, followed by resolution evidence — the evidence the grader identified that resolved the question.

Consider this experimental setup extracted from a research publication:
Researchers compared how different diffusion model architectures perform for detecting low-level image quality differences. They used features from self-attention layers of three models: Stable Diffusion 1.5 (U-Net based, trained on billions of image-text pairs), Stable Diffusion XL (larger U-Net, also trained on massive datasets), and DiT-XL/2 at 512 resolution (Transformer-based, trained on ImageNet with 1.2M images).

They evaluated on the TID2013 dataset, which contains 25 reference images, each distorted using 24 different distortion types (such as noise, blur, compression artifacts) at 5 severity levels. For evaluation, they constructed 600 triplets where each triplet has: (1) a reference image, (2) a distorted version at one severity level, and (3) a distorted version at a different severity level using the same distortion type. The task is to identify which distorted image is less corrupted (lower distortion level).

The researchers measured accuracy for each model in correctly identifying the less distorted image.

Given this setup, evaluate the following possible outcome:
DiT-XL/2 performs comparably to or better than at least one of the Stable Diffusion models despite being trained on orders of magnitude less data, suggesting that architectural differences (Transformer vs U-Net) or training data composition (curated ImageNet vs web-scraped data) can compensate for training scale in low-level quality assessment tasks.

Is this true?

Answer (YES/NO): NO